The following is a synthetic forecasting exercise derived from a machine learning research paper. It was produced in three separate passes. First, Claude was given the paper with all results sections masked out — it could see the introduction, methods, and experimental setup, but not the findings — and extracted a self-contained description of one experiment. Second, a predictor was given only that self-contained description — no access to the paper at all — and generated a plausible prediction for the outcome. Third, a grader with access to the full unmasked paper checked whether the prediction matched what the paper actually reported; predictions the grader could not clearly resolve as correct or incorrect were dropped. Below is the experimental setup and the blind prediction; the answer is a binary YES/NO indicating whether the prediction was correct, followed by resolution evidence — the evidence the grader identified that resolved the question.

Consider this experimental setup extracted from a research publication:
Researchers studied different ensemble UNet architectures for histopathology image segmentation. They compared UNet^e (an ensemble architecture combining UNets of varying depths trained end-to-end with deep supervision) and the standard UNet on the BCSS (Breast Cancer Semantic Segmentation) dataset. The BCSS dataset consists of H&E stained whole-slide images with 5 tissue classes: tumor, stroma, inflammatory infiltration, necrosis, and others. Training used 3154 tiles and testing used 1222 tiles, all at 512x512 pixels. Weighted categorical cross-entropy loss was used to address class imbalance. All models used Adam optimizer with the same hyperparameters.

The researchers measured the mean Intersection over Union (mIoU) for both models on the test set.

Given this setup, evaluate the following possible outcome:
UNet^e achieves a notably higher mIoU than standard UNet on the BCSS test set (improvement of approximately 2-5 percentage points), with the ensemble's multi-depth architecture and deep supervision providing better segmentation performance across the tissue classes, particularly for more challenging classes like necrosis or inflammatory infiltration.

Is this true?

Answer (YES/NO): NO